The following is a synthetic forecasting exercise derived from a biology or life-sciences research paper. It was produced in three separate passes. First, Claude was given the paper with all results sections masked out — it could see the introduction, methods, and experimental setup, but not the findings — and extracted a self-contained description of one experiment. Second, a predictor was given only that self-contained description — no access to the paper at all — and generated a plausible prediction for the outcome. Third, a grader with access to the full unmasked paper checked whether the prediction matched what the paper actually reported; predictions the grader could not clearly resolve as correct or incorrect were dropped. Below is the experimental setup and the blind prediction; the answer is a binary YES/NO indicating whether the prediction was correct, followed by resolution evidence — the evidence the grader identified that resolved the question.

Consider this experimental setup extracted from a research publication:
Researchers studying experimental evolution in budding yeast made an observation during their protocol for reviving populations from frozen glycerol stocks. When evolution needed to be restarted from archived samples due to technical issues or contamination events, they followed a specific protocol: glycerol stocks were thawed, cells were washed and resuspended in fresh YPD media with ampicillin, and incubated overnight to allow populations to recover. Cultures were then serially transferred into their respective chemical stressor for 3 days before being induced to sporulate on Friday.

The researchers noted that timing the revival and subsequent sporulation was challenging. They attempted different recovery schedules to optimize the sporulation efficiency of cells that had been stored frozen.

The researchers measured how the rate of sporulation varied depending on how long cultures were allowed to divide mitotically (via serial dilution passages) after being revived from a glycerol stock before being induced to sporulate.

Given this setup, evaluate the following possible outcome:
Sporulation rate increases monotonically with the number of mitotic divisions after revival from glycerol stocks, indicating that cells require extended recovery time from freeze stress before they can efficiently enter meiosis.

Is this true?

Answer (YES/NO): YES